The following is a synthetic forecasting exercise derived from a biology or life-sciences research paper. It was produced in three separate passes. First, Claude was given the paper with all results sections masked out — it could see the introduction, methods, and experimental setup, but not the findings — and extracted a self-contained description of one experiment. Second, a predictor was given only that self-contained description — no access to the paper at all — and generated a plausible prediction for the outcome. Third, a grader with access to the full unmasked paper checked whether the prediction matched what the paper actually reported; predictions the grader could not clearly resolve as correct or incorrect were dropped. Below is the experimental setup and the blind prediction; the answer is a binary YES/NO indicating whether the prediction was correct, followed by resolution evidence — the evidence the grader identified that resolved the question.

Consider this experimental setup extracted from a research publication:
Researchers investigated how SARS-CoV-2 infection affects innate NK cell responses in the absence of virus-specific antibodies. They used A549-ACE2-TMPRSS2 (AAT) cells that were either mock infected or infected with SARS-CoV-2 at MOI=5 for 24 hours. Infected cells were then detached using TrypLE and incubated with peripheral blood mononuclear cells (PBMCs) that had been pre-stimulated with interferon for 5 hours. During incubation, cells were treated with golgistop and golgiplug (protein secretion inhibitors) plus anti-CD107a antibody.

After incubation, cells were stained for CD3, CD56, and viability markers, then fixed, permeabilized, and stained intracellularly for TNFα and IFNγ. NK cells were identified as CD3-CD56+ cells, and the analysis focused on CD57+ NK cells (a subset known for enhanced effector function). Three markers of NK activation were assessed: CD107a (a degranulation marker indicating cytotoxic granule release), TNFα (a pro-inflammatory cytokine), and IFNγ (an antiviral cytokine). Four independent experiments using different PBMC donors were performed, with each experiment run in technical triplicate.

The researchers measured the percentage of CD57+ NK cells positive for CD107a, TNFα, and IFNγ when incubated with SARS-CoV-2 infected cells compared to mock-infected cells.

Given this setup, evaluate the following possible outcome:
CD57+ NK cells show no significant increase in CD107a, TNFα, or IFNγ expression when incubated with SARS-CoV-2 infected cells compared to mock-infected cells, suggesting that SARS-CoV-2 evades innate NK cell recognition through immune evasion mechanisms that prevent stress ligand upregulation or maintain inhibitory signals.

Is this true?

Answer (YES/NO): NO